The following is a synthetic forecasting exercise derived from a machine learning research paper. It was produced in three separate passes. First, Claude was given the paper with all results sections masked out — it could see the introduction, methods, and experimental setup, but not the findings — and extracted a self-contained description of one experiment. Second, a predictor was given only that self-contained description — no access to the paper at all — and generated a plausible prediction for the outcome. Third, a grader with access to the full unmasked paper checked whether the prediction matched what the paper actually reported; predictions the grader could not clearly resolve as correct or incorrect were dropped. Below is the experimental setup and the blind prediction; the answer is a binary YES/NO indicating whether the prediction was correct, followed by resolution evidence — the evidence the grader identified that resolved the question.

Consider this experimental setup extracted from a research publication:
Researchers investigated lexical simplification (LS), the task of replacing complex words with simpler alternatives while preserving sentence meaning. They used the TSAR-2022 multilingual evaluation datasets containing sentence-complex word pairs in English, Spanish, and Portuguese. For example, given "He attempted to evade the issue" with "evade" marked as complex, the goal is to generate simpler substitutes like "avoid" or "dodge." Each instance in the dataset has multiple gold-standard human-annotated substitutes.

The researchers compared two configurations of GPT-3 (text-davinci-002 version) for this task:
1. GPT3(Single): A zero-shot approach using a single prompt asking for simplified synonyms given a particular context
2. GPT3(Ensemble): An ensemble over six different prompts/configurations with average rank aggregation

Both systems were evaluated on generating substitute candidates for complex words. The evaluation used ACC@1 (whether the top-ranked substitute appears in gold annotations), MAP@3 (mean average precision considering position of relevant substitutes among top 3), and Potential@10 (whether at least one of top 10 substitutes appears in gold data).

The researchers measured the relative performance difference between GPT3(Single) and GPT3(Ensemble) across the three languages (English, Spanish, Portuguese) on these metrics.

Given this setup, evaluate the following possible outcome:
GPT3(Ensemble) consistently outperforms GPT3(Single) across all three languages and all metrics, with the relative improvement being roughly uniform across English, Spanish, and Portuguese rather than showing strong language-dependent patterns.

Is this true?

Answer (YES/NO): NO